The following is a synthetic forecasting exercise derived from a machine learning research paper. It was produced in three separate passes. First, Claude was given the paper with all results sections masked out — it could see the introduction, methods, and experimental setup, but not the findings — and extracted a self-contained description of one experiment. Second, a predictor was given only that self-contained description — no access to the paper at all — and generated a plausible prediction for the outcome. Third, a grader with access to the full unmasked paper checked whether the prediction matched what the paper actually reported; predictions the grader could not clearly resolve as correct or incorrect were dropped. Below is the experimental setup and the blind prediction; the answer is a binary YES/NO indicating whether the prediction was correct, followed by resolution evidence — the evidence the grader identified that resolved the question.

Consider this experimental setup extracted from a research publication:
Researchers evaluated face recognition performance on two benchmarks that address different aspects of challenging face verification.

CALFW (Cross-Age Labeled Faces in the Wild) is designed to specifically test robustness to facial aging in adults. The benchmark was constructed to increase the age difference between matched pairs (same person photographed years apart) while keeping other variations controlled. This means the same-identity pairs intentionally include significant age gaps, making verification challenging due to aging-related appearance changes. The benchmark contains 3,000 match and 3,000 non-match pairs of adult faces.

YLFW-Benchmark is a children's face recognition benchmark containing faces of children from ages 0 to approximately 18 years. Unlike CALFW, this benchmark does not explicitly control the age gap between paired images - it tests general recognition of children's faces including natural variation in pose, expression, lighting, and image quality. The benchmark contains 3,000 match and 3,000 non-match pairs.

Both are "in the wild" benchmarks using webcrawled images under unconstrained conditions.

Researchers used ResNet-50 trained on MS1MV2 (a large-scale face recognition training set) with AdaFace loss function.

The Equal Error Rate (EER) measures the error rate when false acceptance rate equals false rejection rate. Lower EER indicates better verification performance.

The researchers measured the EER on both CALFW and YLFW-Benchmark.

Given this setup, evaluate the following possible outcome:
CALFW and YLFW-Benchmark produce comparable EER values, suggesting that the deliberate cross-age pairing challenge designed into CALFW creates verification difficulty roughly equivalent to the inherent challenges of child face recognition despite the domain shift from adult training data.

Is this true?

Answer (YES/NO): NO